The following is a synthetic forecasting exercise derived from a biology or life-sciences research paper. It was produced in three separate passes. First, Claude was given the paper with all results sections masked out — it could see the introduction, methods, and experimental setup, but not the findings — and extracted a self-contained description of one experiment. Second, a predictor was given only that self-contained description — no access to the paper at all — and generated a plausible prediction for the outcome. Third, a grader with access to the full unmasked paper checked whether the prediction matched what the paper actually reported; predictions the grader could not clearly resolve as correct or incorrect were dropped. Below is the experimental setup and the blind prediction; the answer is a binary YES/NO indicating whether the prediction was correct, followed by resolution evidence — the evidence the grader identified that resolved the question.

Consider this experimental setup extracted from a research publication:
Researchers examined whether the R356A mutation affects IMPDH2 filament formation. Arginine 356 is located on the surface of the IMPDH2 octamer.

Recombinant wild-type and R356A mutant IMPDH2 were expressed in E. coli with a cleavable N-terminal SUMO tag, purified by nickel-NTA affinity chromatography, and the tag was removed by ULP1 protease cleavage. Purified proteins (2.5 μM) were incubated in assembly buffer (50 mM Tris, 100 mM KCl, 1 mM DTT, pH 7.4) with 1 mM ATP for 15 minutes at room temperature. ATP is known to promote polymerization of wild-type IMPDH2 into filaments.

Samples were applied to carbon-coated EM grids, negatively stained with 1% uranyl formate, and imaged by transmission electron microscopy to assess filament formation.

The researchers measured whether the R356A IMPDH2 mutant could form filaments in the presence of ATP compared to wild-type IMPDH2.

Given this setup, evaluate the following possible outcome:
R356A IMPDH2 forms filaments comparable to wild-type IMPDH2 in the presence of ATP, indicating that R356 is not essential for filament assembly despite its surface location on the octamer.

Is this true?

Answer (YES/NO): NO